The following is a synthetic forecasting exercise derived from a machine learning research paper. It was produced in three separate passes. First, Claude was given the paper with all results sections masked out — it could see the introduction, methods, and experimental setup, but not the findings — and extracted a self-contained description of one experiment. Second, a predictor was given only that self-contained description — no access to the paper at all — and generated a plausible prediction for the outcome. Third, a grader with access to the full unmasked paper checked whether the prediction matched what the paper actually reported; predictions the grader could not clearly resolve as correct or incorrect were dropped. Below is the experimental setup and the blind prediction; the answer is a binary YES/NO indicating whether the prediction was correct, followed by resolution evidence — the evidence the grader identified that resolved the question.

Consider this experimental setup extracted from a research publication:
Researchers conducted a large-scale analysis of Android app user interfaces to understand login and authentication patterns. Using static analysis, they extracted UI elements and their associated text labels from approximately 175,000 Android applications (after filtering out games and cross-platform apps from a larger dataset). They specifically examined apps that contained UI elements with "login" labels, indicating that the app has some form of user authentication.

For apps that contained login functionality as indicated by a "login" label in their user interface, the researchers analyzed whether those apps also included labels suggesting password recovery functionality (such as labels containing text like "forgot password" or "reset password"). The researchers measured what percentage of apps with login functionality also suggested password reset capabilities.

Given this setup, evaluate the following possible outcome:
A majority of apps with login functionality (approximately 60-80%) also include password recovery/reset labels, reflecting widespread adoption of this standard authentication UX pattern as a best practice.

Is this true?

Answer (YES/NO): NO